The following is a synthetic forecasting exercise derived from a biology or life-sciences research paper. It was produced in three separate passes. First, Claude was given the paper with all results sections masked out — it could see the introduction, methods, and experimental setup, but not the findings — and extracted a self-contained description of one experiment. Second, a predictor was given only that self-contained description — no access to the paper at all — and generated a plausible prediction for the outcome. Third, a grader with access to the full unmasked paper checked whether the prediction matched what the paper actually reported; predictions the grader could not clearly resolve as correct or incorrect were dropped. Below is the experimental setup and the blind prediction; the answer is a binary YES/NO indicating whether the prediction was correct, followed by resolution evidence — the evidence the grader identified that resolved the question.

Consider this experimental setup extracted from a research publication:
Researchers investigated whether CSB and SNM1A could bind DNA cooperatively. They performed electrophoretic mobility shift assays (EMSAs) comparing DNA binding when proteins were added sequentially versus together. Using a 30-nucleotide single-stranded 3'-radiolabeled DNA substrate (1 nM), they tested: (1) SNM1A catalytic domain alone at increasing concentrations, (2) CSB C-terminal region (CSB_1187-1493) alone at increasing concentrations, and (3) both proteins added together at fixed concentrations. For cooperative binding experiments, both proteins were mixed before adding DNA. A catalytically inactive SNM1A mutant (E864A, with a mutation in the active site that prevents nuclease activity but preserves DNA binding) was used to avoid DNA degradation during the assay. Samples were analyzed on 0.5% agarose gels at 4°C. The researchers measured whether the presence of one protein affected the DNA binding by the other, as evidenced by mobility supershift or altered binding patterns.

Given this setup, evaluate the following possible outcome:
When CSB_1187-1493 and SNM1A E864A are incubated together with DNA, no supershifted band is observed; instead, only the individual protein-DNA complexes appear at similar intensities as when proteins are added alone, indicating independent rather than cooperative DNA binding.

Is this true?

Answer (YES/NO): NO